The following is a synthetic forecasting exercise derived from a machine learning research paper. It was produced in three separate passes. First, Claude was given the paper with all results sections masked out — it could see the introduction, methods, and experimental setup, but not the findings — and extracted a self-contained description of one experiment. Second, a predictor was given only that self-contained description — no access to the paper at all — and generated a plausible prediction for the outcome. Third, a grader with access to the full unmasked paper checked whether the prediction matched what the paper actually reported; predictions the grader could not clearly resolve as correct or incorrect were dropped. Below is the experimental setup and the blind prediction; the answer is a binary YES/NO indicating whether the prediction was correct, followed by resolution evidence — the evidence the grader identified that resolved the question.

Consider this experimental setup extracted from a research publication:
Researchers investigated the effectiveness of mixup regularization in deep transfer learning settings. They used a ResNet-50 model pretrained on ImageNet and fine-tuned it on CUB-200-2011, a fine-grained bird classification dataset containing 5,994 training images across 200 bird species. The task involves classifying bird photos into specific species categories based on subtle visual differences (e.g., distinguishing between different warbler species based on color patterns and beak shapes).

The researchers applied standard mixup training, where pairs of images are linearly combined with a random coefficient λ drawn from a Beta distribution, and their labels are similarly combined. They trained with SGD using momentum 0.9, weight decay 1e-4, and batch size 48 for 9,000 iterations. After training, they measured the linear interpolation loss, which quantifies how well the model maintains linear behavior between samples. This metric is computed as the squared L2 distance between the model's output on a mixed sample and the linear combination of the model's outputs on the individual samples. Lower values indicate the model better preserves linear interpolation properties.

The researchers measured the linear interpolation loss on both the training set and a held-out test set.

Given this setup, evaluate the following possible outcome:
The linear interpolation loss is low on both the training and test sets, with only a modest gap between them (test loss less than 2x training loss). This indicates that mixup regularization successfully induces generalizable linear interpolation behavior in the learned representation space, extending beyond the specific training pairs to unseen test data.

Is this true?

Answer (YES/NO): NO